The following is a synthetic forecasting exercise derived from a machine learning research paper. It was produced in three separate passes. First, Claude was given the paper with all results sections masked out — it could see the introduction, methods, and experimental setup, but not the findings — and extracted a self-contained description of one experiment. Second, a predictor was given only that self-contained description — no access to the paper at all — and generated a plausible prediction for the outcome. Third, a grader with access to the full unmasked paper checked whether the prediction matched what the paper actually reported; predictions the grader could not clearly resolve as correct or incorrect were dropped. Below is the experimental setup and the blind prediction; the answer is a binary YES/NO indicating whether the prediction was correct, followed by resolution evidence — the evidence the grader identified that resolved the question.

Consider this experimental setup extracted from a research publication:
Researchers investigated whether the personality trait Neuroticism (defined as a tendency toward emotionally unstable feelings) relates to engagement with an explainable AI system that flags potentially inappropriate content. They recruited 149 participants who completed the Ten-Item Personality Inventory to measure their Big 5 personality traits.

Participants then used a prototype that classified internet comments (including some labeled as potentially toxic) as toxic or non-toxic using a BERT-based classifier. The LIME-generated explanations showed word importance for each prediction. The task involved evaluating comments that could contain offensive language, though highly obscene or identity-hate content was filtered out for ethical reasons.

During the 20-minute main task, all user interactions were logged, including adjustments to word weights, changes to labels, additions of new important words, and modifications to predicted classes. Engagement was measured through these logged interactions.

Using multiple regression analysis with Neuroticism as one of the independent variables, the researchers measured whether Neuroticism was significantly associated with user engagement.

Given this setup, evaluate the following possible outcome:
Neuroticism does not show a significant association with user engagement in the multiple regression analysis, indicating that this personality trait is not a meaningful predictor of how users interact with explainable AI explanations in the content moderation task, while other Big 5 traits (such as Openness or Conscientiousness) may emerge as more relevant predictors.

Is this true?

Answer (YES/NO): NO